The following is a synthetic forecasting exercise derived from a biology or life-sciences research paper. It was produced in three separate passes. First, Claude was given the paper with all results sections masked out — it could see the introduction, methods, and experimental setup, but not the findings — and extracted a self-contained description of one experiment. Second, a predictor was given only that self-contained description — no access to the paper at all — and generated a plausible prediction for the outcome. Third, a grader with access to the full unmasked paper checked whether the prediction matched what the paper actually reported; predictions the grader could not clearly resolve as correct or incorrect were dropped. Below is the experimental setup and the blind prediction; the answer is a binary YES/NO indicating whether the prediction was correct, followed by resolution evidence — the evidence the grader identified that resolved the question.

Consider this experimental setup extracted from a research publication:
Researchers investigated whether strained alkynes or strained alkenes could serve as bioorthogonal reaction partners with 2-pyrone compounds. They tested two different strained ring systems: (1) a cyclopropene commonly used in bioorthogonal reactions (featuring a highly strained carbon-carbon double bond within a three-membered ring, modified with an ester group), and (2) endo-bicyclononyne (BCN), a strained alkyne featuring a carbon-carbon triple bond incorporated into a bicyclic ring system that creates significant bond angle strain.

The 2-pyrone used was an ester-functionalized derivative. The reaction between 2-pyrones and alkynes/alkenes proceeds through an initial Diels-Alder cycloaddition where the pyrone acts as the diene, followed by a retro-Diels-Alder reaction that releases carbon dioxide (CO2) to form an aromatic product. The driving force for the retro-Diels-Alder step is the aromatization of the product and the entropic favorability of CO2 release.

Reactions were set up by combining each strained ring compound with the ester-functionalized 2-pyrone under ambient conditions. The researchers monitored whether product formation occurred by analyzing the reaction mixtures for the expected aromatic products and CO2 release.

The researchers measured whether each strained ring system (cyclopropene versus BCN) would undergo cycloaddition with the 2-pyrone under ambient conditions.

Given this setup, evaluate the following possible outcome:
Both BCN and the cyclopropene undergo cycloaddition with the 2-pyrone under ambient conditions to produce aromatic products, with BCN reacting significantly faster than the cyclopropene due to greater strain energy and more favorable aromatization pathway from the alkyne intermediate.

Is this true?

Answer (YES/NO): NO